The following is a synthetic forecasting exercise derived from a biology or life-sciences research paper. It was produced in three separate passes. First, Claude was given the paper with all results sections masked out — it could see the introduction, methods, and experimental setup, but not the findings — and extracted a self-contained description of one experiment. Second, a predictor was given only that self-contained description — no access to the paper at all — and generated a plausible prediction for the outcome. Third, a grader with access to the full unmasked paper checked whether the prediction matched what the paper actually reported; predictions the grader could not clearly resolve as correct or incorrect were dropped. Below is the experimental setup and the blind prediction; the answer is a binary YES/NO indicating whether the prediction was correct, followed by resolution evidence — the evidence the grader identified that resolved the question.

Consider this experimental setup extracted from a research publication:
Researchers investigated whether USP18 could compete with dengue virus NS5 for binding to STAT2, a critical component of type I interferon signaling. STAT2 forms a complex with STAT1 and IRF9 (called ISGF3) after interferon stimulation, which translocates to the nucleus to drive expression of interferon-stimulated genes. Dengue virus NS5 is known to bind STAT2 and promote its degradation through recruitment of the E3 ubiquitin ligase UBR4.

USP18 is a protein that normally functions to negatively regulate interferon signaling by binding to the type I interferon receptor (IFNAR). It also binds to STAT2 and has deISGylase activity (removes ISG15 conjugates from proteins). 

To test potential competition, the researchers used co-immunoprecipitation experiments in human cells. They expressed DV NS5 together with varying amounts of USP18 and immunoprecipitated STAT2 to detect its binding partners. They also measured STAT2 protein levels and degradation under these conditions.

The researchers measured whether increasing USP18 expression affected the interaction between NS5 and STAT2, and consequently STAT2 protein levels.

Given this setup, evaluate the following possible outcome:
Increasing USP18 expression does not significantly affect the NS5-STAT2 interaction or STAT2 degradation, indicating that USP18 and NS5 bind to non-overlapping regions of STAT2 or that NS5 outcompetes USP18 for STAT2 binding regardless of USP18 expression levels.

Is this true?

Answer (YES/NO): NO